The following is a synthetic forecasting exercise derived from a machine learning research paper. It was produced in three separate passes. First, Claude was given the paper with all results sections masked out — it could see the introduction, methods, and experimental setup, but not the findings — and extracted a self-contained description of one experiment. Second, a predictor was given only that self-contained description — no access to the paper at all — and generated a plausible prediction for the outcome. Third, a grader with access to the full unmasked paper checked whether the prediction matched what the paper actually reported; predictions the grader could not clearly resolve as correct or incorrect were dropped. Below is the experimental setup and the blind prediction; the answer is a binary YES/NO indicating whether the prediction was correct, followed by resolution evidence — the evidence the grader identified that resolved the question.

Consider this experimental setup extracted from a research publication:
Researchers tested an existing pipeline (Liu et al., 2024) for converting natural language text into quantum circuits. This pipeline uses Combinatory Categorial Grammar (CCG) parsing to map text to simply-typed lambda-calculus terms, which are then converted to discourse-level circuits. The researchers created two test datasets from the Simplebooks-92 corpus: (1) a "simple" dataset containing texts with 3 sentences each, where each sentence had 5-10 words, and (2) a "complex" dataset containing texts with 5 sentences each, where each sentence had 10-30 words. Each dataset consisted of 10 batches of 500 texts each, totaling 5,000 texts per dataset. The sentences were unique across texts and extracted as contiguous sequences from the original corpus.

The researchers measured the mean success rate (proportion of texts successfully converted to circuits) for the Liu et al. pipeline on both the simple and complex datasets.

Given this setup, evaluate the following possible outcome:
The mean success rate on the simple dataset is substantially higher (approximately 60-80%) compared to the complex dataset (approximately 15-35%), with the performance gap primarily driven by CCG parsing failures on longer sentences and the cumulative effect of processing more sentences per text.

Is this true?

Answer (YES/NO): NO